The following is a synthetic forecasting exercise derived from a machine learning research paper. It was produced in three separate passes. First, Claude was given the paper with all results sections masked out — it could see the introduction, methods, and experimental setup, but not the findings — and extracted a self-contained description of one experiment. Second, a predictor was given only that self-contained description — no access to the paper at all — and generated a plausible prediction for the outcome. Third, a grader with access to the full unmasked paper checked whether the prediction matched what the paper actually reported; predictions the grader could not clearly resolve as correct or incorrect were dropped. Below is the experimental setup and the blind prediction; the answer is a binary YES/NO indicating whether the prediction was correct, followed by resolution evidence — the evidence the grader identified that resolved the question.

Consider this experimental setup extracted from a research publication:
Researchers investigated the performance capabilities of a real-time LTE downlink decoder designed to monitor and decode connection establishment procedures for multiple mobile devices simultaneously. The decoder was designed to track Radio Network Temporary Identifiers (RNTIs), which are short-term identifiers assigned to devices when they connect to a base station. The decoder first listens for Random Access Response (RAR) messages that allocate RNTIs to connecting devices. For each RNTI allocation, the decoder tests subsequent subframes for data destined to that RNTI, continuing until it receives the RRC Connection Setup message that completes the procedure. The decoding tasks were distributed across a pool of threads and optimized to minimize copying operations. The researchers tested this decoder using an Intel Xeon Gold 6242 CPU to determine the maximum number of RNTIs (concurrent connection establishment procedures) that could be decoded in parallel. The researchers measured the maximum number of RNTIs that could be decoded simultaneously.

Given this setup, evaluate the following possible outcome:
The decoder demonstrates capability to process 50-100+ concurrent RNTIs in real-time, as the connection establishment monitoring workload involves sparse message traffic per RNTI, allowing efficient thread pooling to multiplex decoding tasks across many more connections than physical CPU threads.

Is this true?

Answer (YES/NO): YES